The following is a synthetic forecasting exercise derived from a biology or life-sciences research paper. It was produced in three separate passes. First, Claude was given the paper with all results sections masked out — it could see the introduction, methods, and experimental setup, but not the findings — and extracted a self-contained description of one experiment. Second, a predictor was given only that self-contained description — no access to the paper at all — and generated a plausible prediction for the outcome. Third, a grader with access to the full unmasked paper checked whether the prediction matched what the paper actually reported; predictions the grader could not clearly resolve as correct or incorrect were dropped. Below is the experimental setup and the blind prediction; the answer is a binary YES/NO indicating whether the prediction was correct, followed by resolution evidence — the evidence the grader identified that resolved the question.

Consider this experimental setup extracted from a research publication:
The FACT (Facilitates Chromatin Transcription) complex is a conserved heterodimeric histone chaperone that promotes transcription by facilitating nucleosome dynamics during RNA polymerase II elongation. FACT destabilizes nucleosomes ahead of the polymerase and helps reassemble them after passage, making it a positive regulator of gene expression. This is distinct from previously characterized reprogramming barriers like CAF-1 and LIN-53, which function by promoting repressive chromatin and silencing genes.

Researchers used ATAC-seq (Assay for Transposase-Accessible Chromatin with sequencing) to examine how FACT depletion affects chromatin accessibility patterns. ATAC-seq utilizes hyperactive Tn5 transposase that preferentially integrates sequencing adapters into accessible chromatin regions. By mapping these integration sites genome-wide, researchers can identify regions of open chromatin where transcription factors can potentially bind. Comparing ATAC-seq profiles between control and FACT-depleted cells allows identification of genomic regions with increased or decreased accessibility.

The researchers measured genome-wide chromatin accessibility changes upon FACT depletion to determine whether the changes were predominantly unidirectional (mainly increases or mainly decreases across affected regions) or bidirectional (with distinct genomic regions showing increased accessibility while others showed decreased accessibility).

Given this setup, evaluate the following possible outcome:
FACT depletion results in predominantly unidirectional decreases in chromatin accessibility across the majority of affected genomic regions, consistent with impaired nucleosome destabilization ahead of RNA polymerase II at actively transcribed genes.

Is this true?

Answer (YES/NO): NO